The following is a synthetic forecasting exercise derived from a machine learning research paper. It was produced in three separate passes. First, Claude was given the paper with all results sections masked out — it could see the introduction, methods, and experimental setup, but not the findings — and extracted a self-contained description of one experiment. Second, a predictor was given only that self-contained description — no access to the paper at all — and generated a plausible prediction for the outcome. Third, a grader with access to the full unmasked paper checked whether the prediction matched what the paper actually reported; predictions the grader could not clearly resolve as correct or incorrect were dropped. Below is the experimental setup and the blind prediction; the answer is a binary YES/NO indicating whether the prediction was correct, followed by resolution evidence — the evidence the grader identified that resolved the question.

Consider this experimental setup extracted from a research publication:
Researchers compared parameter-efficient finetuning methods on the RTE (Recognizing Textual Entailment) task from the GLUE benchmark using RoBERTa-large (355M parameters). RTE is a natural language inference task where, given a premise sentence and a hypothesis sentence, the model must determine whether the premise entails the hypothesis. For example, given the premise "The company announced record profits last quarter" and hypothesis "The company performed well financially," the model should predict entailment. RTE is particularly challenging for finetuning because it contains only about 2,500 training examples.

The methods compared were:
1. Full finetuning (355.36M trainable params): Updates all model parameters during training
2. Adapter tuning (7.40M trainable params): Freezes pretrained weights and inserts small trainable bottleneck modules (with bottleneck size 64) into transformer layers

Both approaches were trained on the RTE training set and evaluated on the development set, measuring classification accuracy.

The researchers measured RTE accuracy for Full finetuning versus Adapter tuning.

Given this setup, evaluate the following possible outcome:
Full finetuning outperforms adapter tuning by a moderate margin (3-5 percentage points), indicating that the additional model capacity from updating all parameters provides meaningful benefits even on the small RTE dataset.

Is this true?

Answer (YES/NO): NO